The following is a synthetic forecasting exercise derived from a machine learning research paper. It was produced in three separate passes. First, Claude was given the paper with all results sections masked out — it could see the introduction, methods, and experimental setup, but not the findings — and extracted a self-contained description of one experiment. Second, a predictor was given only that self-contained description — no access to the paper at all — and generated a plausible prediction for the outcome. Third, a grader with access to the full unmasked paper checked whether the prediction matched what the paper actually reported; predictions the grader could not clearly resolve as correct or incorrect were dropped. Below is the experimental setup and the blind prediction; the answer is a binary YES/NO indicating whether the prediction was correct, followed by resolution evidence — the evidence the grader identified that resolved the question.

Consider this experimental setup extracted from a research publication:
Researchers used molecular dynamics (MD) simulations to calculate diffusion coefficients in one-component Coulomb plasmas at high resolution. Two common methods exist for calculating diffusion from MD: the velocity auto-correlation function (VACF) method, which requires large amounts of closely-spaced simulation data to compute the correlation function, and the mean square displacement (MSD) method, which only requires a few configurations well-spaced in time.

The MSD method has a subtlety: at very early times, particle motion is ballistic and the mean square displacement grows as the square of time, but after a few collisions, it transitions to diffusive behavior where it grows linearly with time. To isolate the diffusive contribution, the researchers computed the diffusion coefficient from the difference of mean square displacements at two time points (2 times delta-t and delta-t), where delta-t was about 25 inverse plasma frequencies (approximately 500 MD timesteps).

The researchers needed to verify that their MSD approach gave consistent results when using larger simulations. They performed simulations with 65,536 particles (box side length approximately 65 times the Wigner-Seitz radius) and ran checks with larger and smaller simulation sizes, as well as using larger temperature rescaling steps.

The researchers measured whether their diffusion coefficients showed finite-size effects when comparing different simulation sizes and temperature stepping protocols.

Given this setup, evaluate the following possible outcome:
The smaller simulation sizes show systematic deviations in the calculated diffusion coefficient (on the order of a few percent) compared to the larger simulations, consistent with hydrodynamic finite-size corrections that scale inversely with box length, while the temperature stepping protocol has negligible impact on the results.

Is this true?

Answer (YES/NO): NO